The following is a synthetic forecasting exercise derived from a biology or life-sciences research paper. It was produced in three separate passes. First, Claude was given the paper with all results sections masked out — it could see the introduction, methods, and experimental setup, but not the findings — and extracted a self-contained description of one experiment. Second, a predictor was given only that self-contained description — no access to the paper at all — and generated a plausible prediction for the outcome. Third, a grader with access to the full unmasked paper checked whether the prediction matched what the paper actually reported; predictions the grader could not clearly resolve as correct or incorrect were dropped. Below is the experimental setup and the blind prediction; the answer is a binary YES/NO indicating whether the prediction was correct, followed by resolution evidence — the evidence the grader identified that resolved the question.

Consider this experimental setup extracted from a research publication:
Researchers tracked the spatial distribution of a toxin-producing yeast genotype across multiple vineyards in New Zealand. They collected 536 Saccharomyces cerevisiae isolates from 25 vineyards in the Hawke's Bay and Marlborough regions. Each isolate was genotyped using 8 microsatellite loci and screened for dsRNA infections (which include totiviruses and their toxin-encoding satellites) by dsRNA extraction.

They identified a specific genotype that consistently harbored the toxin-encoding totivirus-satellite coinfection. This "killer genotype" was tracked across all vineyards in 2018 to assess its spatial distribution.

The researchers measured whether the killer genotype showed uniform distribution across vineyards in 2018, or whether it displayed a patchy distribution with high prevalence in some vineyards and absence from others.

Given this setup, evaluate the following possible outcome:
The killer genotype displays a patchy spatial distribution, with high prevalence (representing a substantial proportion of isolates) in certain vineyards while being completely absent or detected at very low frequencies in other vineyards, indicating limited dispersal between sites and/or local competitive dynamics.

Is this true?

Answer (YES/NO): YES